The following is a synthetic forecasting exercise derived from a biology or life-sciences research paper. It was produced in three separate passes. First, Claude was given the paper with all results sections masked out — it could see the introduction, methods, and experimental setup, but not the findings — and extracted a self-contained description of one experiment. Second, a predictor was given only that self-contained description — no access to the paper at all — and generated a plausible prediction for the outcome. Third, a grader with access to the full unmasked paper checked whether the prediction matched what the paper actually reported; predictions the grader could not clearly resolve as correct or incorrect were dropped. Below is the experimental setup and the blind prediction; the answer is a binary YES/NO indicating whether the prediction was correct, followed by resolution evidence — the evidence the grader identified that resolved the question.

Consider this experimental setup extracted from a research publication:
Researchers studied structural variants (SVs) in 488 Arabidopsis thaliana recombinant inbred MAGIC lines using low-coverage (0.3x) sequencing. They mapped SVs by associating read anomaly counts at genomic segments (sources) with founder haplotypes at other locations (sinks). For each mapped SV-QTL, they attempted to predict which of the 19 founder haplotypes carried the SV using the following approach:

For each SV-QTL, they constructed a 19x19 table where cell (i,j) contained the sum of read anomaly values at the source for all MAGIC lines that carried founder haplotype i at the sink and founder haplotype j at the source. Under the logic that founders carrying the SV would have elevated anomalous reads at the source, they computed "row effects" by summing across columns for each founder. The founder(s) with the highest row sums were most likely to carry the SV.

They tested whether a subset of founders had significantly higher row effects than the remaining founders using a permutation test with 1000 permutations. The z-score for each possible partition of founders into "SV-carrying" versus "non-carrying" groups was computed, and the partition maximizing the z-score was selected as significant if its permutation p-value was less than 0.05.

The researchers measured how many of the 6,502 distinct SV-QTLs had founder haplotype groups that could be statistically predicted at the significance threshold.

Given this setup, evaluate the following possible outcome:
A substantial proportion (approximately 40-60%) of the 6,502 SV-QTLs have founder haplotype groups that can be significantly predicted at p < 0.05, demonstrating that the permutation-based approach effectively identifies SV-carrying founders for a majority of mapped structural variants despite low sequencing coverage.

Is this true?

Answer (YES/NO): NO